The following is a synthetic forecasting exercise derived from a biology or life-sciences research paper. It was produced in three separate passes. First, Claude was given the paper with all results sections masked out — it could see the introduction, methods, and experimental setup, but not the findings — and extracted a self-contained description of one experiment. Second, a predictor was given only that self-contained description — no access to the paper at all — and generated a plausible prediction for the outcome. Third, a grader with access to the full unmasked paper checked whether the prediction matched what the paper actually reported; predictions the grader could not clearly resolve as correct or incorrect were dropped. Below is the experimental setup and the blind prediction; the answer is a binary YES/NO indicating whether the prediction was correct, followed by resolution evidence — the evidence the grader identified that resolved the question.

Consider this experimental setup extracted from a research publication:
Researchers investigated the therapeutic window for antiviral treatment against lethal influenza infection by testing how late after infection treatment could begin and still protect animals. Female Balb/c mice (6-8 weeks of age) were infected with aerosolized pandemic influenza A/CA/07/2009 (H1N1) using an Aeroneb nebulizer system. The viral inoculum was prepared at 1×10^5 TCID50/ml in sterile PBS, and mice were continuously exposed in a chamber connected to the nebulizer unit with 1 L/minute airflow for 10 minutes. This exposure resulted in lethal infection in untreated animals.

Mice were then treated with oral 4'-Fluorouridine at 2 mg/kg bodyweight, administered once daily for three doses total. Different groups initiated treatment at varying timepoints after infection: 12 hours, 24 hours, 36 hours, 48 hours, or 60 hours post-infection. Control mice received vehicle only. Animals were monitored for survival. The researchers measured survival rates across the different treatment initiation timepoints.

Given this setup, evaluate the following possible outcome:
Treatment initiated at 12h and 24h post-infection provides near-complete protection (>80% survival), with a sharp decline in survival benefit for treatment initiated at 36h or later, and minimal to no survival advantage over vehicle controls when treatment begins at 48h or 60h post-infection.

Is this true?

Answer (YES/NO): NO